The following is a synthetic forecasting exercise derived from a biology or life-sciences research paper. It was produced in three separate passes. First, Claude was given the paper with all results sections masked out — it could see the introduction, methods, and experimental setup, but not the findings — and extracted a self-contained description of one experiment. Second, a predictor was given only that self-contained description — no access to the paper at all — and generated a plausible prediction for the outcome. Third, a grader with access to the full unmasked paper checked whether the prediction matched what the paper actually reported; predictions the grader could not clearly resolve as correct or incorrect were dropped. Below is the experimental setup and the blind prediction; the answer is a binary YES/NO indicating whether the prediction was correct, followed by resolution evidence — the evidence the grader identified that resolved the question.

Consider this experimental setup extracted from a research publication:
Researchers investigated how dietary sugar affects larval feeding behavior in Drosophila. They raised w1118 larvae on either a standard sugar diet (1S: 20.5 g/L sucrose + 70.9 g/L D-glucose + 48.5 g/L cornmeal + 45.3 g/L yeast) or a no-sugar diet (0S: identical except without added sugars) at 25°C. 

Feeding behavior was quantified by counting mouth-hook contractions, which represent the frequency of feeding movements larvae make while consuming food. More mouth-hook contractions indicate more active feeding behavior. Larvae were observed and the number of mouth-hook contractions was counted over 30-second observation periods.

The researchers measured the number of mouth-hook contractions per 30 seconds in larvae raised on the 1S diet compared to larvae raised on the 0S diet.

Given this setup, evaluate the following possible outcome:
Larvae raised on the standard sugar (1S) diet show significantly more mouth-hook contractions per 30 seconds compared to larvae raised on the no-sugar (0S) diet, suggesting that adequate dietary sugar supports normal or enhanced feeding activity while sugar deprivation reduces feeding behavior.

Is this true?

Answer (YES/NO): NO